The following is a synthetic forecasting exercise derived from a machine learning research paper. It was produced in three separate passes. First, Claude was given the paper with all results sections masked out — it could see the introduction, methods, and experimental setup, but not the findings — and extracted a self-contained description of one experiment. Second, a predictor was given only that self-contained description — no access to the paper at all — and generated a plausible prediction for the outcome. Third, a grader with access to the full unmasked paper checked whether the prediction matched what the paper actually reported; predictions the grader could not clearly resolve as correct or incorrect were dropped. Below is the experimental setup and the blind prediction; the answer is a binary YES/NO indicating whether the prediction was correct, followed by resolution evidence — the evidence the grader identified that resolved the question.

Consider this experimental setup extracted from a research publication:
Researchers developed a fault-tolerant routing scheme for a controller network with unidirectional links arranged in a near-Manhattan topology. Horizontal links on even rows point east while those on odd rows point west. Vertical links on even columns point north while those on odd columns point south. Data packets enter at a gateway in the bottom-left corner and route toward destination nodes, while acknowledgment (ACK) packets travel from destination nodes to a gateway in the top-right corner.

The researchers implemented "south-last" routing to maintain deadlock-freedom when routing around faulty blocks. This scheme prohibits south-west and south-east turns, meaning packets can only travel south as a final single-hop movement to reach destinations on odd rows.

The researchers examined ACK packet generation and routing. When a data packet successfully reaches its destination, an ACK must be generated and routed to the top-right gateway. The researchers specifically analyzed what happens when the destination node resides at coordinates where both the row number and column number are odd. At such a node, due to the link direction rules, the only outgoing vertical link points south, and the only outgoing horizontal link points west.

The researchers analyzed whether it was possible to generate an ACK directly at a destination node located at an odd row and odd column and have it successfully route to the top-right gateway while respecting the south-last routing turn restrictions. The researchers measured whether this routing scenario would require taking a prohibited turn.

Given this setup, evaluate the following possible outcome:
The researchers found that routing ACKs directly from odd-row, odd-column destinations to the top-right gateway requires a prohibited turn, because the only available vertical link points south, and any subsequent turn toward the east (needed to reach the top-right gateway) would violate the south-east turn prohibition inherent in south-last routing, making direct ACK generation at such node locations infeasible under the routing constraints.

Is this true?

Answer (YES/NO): YES